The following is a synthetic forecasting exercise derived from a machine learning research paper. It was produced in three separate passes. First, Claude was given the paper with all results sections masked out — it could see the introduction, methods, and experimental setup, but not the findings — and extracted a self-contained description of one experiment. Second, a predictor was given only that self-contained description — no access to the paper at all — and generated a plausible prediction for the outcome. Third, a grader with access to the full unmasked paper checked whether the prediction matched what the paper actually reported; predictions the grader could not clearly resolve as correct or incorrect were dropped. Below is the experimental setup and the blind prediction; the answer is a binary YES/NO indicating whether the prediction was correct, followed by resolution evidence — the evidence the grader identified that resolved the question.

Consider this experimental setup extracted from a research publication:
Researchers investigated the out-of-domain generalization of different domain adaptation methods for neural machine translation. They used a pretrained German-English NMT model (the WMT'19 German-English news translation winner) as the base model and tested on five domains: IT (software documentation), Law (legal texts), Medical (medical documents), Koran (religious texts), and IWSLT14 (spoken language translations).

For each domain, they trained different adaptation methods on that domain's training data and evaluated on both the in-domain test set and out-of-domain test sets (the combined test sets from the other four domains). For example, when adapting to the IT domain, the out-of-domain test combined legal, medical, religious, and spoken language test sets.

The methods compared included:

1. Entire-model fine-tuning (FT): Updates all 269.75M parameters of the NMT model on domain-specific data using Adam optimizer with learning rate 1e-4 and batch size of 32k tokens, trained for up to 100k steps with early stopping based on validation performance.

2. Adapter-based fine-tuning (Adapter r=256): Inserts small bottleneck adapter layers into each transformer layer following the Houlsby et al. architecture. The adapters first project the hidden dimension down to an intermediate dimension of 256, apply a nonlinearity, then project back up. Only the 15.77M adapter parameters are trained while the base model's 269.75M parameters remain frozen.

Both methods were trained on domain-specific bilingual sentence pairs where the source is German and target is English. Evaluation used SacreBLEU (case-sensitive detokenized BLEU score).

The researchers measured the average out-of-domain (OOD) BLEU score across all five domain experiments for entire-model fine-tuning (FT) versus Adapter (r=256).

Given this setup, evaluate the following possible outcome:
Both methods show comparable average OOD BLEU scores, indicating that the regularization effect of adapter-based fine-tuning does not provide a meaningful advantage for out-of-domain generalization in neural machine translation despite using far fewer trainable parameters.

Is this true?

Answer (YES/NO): NO